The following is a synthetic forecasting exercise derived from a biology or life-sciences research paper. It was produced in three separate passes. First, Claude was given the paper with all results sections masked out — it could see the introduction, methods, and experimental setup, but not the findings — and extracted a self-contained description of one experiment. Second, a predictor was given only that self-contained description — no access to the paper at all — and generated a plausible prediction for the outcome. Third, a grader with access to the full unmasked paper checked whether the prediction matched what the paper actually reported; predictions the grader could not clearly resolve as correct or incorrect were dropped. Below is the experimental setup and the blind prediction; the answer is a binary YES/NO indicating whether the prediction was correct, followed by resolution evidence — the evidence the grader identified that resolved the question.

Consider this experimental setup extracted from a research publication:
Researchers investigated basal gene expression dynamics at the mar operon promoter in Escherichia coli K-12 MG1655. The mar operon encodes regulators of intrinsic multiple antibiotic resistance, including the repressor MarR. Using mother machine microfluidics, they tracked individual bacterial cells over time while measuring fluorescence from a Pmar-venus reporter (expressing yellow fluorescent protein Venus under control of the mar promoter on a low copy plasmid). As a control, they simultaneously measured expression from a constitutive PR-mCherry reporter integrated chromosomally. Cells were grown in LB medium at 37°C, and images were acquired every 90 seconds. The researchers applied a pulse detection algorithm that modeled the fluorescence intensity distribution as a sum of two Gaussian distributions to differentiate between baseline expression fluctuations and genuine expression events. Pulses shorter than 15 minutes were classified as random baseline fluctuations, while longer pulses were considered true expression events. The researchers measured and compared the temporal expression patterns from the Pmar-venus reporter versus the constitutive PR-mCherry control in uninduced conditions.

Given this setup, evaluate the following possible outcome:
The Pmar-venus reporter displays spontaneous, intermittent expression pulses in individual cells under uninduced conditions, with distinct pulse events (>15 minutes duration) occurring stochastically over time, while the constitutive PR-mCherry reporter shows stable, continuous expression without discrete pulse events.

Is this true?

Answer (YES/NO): YES